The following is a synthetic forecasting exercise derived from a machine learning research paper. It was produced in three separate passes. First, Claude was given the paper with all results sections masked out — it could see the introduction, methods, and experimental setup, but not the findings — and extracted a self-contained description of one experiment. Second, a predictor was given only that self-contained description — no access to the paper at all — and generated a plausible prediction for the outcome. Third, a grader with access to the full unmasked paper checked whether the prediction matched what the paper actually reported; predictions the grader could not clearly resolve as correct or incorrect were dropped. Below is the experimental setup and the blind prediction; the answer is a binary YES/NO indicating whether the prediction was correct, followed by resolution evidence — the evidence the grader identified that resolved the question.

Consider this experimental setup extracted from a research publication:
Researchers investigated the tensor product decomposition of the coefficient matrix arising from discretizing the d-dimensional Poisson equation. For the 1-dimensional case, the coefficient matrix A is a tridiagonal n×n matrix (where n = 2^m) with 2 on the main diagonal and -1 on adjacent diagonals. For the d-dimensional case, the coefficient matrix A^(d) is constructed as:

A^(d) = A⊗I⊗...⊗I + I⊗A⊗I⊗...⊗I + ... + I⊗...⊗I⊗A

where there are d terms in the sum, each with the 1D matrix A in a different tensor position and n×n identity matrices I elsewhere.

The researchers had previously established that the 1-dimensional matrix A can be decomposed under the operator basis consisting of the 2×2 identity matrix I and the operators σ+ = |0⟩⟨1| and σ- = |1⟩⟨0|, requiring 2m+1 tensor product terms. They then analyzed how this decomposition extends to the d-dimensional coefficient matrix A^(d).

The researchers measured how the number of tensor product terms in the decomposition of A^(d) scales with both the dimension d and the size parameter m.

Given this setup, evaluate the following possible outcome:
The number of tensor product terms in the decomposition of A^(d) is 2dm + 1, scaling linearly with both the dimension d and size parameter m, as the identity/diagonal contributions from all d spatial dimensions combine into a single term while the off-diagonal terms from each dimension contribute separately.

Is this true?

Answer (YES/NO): NO